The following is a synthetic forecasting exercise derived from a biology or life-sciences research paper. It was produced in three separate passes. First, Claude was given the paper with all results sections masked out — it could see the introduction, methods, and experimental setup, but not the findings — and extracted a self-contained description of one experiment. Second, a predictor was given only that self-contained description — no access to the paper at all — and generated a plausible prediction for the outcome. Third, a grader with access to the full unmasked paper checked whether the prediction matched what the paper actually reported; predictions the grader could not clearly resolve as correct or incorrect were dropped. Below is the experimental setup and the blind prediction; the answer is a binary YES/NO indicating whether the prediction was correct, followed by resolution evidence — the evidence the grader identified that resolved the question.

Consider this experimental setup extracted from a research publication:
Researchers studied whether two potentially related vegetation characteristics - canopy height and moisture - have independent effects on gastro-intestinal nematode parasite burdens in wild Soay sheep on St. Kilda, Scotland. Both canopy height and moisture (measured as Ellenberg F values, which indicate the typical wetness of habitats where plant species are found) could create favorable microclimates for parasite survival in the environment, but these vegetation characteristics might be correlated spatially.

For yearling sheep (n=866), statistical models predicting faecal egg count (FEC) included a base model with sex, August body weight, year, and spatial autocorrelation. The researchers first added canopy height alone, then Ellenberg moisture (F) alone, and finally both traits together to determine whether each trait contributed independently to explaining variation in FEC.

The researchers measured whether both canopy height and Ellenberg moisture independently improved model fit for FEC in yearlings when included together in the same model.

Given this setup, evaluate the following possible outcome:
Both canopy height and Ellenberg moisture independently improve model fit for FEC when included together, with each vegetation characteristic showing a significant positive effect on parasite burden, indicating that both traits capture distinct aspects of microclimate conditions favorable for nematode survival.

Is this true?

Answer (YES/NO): NO